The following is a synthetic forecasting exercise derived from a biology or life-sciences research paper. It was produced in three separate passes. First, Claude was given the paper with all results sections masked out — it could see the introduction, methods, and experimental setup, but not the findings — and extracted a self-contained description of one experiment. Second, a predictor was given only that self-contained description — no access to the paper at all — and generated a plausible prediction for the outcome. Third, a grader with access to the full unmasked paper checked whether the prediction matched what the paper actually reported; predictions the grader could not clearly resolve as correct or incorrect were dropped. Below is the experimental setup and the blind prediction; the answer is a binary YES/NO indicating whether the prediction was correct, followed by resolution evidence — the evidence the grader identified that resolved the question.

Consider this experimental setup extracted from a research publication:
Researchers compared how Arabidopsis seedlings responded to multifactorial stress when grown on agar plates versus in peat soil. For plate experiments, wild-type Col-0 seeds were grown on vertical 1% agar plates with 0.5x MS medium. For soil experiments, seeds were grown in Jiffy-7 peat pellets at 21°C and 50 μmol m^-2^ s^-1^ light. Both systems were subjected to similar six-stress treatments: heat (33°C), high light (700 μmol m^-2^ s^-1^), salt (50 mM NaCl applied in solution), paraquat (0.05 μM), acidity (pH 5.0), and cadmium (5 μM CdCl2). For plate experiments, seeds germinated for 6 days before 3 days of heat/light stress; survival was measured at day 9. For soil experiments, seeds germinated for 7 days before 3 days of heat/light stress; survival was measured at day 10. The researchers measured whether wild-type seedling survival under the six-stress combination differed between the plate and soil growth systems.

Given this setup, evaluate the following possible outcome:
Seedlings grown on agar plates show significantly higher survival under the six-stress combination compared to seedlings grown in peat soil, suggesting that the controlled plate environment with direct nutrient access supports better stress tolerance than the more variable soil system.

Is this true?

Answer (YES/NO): NO